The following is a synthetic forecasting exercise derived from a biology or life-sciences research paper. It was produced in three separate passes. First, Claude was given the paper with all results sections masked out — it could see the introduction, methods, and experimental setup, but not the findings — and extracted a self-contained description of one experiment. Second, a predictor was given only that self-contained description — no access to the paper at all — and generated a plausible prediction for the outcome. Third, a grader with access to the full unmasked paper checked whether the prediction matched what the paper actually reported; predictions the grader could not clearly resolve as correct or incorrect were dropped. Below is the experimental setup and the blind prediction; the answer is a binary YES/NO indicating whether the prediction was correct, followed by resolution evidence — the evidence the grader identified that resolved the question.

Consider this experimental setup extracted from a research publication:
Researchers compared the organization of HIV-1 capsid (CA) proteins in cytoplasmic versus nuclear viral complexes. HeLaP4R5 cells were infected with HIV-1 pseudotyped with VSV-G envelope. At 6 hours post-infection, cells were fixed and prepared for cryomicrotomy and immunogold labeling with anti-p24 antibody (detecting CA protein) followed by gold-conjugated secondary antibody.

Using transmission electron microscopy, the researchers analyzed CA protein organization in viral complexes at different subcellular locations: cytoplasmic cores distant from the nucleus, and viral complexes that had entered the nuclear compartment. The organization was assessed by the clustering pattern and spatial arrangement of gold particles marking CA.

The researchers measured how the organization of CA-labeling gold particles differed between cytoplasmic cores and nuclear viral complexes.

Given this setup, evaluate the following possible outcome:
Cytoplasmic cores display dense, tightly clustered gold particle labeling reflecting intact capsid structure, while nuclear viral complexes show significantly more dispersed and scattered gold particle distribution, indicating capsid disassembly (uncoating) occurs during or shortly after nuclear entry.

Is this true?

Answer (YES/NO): NO